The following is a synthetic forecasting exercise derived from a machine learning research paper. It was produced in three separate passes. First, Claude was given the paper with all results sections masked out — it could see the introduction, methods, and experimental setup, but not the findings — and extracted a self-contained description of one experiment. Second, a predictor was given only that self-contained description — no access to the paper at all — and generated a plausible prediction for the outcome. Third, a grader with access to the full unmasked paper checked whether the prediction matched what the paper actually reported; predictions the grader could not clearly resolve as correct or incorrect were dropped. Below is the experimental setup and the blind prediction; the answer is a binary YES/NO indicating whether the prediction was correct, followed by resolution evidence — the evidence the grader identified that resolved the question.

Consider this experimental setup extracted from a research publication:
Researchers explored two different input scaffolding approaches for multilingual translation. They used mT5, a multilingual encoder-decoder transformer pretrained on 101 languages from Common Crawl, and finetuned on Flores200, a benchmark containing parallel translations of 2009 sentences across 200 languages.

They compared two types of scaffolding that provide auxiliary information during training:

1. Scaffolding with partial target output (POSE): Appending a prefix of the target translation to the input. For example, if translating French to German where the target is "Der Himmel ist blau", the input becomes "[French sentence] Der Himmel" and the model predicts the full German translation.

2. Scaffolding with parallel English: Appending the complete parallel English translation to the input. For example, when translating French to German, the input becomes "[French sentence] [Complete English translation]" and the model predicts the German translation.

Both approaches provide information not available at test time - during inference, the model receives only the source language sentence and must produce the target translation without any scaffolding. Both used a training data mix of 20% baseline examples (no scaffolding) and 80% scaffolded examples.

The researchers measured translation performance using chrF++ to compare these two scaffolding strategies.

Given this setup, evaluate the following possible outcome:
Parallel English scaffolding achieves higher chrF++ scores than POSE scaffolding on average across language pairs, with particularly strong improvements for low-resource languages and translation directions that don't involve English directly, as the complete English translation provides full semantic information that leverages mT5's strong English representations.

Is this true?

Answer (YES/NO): NO